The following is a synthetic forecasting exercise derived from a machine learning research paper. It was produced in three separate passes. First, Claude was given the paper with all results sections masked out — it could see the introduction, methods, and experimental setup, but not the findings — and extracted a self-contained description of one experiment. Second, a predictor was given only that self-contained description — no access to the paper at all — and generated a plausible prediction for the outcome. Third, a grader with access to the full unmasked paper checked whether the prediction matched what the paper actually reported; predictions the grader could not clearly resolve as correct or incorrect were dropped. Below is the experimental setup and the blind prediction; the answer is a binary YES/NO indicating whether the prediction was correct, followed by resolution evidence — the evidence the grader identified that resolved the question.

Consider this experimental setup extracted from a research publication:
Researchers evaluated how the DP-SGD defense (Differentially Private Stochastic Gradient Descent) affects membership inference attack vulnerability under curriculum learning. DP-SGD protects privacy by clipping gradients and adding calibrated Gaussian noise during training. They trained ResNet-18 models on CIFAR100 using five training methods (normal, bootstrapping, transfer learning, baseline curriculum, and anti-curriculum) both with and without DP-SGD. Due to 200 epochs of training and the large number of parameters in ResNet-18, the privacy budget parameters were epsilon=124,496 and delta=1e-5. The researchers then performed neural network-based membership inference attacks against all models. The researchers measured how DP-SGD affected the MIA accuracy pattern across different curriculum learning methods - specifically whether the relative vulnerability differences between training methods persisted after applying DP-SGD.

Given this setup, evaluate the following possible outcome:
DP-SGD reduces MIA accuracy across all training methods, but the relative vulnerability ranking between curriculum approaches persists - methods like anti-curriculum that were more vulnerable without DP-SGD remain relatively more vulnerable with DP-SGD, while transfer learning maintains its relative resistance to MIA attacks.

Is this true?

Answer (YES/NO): NO